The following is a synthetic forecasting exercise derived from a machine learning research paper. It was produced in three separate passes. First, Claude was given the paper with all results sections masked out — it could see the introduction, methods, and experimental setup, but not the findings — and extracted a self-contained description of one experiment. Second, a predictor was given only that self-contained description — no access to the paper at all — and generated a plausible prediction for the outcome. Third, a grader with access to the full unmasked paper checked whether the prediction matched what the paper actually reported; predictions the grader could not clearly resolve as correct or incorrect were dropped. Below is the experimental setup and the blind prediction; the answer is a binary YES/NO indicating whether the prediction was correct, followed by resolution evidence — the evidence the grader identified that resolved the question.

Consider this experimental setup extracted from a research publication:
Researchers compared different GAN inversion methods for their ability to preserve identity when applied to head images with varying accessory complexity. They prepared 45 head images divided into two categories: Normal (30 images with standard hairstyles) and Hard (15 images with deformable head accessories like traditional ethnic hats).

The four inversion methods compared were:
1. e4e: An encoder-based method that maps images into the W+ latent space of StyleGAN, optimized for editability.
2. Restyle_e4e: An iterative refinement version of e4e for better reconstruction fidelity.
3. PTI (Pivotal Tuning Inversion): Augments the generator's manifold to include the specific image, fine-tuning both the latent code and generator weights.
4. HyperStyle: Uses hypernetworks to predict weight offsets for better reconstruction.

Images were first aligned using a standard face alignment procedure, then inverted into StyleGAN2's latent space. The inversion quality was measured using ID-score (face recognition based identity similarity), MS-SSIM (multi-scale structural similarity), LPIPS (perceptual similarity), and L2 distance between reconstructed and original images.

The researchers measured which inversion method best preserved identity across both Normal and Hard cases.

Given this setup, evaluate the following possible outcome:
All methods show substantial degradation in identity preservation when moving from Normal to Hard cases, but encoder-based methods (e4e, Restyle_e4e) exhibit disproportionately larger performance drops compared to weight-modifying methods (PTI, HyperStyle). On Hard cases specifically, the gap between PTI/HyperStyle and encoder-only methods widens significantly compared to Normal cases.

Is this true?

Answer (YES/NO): NO